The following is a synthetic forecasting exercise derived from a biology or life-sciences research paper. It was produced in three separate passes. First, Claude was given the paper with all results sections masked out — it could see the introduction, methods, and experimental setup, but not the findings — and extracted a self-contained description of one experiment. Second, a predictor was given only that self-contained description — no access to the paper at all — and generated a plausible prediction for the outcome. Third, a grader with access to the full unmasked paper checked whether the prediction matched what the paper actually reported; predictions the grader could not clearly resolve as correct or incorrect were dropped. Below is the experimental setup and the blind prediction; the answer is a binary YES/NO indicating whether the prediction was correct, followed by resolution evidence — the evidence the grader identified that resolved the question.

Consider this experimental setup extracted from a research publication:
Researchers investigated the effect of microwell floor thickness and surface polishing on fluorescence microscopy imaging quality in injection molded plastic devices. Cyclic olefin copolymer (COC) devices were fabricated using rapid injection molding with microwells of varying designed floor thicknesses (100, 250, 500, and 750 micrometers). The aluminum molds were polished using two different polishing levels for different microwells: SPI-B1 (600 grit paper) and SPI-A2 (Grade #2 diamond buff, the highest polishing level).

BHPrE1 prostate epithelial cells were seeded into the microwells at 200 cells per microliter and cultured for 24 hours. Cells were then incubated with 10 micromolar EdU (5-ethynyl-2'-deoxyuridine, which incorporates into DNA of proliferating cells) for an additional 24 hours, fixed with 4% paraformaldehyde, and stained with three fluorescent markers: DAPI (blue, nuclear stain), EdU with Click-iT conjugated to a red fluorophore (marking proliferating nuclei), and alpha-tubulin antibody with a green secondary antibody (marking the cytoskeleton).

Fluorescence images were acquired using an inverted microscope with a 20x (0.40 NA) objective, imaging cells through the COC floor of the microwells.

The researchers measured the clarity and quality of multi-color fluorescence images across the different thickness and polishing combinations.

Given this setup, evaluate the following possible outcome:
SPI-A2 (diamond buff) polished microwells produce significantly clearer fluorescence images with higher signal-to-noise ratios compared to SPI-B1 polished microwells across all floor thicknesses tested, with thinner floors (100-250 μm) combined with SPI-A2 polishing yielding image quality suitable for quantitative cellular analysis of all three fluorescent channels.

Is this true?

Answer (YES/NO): NO